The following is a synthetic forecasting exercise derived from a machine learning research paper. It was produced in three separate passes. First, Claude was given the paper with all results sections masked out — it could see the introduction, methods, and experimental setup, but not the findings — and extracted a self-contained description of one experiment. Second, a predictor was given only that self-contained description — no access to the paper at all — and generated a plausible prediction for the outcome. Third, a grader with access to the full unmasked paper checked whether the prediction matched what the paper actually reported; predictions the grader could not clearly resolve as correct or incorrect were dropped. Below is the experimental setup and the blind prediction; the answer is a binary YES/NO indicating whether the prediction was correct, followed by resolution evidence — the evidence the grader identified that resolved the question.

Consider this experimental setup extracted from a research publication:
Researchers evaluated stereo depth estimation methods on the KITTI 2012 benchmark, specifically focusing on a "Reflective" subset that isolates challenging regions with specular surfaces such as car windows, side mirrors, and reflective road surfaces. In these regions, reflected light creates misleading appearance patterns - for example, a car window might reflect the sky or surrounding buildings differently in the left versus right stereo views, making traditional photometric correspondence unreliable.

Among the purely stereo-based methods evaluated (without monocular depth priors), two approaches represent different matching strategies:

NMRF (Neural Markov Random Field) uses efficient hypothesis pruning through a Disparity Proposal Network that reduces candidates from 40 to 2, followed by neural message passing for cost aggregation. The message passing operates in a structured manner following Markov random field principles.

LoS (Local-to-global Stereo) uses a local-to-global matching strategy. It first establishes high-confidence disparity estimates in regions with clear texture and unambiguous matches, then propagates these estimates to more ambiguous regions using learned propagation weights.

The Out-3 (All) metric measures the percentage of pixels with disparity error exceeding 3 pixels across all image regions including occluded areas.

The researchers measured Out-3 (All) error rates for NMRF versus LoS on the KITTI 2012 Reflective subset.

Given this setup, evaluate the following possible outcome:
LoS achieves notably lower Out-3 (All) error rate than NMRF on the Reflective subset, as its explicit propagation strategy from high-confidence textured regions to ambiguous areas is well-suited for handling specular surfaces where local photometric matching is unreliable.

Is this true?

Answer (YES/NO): YES